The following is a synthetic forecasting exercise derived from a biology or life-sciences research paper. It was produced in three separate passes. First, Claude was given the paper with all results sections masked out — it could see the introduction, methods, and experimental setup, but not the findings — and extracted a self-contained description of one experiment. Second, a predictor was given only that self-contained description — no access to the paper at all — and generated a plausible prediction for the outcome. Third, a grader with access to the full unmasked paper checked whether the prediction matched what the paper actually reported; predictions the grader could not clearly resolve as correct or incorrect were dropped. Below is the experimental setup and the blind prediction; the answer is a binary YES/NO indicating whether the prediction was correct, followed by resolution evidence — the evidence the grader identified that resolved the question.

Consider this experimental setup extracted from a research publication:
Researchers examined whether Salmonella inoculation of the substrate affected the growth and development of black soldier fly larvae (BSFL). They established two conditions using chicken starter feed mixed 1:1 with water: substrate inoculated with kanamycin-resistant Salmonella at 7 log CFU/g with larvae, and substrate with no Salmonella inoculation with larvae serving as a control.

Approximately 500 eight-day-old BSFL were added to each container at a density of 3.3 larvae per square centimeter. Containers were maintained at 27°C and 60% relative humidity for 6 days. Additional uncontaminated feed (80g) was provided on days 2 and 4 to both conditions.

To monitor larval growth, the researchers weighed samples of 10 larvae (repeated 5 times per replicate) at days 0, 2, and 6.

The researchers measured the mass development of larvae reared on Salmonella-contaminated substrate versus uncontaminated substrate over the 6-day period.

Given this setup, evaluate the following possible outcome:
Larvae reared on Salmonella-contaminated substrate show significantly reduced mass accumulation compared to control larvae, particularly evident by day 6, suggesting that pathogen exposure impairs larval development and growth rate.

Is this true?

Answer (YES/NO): NO